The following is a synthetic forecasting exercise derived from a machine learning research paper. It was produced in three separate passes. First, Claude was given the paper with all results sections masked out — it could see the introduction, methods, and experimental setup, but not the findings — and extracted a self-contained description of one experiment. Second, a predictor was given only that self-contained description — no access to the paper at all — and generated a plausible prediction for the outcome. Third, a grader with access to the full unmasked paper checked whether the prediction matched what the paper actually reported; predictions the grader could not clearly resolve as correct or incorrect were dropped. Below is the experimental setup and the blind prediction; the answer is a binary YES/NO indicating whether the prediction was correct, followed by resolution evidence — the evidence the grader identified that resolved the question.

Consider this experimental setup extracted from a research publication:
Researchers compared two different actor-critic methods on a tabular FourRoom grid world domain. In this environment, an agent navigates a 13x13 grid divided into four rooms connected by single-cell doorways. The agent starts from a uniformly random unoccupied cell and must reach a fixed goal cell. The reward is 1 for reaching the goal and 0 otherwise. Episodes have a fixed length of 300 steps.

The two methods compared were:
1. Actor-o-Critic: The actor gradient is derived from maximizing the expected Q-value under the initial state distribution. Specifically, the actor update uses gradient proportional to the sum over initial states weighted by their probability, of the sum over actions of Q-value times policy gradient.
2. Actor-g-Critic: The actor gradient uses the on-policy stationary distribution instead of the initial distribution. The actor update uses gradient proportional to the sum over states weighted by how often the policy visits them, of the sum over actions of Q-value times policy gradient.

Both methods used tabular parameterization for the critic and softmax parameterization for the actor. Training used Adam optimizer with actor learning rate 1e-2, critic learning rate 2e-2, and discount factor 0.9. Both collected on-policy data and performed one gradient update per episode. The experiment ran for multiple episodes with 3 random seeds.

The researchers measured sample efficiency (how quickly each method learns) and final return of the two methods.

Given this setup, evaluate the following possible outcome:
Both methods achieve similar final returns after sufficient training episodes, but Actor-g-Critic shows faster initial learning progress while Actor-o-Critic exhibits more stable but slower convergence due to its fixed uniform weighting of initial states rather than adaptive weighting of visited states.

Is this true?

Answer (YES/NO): NO